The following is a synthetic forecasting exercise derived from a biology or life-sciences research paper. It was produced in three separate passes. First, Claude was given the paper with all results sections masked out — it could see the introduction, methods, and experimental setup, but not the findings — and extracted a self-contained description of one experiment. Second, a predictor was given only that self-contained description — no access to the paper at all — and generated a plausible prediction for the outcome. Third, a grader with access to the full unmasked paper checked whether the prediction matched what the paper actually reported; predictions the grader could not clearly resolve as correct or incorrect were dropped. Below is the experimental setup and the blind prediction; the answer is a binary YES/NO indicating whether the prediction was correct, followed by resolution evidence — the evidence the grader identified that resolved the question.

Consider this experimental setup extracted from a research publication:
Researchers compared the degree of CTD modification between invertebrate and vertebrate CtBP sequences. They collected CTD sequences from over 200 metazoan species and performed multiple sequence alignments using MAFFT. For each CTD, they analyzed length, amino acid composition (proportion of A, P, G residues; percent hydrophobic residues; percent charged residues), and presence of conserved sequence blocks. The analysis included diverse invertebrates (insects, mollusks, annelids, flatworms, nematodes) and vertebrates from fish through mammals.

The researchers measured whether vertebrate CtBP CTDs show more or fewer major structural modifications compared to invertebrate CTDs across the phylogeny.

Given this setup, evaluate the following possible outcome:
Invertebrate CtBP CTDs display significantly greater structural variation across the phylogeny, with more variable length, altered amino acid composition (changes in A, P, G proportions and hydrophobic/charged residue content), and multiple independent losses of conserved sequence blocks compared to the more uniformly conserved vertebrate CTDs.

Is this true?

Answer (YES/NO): NO